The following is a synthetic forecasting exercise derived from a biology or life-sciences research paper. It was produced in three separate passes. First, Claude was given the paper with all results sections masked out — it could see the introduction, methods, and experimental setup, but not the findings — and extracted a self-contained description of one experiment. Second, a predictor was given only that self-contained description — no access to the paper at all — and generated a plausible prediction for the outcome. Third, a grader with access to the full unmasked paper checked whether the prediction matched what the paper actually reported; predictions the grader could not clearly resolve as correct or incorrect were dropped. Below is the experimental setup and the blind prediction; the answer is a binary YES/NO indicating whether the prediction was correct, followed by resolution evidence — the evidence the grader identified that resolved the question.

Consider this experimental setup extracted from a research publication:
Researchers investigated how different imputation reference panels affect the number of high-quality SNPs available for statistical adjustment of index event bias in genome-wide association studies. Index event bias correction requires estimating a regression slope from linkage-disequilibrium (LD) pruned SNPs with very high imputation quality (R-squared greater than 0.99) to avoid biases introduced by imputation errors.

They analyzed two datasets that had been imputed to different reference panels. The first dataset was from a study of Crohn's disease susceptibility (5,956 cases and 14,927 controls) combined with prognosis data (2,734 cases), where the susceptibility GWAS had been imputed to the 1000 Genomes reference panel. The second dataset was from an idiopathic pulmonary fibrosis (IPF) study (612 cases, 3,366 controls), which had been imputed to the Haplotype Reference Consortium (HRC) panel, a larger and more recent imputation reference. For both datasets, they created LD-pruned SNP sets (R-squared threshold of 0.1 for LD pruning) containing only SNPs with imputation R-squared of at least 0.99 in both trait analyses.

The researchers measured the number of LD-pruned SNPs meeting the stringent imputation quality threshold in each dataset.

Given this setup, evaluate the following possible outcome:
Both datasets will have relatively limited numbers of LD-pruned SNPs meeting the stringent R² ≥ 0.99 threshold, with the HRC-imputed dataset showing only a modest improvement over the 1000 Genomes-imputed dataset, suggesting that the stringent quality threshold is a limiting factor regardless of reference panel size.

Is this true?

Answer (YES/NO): NO